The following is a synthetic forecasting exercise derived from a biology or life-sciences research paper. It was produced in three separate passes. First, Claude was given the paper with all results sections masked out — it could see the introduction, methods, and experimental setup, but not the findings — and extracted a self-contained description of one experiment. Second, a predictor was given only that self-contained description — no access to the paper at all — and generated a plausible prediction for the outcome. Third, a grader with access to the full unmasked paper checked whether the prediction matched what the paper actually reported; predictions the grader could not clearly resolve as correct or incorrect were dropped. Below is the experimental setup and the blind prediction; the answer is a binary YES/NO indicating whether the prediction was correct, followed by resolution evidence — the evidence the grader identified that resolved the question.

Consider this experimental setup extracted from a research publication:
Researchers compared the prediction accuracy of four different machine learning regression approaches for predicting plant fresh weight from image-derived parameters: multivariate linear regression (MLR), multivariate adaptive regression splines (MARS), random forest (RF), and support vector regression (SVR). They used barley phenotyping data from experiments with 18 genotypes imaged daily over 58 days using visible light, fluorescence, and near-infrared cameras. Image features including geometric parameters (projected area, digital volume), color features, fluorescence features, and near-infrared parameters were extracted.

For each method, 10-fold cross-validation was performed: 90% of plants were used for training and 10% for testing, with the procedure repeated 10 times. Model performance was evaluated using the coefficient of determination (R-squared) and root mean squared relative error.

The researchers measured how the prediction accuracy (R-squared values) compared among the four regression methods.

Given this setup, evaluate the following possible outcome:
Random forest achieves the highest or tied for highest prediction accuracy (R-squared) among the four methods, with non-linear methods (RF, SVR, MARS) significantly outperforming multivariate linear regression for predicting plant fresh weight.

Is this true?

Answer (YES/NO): NO